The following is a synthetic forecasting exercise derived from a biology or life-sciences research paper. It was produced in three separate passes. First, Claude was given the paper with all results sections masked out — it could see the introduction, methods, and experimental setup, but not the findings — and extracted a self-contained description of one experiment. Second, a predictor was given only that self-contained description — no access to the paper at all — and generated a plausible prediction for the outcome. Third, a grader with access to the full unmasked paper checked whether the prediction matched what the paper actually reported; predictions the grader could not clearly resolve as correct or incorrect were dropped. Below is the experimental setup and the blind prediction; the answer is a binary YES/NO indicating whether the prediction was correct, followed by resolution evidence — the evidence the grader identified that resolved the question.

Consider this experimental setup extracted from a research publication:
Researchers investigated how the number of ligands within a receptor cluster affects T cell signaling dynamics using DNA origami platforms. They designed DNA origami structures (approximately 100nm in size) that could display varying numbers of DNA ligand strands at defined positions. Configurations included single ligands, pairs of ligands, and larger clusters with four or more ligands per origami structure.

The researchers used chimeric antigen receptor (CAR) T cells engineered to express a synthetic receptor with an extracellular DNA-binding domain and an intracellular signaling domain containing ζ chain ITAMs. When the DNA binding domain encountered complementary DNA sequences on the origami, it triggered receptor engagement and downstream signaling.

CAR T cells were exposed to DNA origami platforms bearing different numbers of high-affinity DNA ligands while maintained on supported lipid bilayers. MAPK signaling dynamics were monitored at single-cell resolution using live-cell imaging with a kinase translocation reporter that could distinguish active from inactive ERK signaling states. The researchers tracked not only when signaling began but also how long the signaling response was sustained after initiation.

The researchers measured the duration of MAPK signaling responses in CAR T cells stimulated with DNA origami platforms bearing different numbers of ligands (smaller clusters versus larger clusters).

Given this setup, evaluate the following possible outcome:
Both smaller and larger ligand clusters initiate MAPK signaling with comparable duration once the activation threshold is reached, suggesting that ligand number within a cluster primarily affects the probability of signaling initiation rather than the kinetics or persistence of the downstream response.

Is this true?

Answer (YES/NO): NO